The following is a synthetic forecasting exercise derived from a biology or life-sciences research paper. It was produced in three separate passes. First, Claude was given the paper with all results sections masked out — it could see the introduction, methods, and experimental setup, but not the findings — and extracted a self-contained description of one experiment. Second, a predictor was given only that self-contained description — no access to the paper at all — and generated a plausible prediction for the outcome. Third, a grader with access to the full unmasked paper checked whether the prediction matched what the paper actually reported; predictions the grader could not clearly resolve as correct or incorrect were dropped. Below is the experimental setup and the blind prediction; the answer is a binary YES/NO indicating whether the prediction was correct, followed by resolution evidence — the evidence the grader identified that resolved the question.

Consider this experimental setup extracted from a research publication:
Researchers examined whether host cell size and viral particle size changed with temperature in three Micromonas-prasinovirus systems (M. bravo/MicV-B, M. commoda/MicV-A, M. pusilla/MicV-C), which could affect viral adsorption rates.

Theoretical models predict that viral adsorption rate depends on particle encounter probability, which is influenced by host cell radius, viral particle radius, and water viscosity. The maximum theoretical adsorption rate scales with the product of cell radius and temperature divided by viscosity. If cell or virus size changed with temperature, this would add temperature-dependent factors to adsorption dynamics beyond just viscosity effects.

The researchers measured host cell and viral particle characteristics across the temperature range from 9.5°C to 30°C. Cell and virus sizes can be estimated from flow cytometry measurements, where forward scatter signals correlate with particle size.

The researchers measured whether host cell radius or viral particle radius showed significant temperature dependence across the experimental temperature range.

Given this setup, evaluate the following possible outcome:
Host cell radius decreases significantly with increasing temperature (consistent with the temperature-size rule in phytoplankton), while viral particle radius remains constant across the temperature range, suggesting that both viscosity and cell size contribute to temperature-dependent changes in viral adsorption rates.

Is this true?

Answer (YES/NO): NO